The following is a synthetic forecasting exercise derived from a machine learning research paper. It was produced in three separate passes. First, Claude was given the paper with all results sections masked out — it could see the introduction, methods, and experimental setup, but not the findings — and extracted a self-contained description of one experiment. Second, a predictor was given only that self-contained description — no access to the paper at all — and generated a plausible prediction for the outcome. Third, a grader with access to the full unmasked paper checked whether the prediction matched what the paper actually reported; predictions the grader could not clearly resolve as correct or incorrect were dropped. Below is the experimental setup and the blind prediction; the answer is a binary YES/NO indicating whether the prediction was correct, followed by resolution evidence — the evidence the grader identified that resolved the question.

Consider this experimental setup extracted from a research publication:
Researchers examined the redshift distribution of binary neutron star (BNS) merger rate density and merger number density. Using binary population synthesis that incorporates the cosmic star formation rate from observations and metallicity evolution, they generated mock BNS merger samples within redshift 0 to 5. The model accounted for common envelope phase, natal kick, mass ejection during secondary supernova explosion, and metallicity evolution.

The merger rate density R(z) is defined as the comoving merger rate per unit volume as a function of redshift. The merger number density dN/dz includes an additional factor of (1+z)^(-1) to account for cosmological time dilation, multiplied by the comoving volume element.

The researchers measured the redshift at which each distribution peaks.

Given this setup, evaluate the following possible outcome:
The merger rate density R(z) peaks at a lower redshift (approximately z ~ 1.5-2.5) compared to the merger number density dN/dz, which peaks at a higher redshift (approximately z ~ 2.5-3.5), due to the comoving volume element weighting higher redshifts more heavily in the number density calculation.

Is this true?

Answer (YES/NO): NO